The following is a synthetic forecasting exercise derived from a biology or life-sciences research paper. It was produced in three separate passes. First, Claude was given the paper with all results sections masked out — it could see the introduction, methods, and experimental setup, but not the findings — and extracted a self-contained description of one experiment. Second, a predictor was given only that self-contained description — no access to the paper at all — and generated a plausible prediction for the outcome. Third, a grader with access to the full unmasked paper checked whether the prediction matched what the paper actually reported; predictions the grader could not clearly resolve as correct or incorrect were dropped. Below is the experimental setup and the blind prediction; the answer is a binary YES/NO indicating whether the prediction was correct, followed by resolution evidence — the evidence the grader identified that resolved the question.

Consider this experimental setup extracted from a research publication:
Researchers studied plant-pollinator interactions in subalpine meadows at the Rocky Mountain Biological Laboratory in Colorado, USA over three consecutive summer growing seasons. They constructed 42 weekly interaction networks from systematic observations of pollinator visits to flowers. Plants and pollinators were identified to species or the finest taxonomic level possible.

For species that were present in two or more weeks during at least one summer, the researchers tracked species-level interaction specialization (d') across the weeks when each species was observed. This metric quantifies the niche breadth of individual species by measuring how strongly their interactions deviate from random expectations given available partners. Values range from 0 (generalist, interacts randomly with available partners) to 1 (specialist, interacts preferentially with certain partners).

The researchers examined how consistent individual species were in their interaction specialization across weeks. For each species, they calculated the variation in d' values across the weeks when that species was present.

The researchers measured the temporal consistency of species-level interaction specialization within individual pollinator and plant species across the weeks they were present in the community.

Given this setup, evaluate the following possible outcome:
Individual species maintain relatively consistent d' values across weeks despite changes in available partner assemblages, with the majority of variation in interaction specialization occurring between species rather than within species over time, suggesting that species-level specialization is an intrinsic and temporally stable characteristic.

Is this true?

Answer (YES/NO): NO